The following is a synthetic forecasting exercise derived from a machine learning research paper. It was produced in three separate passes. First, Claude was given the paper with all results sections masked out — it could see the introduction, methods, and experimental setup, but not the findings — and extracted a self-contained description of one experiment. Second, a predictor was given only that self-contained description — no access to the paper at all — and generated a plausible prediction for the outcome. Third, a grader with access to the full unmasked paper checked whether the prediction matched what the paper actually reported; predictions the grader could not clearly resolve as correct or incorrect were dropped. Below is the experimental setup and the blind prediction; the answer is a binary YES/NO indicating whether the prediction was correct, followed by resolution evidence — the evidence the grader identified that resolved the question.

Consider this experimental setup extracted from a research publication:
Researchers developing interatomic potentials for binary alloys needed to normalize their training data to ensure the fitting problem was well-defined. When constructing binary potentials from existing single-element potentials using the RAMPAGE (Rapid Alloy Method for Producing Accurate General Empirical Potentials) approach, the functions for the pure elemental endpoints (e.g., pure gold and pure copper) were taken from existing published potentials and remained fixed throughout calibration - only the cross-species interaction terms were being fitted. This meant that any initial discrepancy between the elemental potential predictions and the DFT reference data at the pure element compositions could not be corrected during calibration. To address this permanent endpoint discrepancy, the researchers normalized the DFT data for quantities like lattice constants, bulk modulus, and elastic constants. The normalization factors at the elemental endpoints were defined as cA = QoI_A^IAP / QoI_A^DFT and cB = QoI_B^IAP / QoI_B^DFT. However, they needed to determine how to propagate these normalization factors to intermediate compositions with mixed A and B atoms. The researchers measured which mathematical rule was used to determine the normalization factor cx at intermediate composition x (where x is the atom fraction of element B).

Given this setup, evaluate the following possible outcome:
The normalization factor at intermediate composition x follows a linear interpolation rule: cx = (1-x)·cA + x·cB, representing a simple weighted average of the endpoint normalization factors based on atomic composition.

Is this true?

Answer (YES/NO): YES